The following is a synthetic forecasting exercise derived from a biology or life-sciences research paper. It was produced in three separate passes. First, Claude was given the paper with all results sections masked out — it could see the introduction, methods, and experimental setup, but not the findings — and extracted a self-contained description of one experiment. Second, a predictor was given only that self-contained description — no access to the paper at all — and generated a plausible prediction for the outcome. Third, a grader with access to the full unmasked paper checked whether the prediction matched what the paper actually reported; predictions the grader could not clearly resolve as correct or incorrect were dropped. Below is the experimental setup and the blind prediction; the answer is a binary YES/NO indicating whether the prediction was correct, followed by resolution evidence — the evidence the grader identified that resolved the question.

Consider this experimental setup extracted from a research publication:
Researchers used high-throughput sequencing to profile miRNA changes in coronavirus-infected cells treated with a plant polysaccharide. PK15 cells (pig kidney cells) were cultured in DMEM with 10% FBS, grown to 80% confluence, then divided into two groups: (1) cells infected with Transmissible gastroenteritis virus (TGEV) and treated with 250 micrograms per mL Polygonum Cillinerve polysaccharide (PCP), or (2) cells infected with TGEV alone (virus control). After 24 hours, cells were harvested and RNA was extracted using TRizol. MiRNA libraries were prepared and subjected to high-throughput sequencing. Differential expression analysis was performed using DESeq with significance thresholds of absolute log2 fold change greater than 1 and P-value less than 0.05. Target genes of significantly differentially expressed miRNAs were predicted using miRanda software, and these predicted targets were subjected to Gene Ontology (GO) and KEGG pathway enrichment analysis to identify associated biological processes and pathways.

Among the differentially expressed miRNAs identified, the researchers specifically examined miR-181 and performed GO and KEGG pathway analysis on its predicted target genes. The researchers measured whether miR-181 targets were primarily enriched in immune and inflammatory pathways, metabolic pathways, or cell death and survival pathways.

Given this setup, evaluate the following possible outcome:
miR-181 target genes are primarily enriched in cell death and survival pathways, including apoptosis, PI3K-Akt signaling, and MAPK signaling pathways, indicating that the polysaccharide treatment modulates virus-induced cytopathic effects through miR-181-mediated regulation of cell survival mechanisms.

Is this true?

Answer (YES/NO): NO